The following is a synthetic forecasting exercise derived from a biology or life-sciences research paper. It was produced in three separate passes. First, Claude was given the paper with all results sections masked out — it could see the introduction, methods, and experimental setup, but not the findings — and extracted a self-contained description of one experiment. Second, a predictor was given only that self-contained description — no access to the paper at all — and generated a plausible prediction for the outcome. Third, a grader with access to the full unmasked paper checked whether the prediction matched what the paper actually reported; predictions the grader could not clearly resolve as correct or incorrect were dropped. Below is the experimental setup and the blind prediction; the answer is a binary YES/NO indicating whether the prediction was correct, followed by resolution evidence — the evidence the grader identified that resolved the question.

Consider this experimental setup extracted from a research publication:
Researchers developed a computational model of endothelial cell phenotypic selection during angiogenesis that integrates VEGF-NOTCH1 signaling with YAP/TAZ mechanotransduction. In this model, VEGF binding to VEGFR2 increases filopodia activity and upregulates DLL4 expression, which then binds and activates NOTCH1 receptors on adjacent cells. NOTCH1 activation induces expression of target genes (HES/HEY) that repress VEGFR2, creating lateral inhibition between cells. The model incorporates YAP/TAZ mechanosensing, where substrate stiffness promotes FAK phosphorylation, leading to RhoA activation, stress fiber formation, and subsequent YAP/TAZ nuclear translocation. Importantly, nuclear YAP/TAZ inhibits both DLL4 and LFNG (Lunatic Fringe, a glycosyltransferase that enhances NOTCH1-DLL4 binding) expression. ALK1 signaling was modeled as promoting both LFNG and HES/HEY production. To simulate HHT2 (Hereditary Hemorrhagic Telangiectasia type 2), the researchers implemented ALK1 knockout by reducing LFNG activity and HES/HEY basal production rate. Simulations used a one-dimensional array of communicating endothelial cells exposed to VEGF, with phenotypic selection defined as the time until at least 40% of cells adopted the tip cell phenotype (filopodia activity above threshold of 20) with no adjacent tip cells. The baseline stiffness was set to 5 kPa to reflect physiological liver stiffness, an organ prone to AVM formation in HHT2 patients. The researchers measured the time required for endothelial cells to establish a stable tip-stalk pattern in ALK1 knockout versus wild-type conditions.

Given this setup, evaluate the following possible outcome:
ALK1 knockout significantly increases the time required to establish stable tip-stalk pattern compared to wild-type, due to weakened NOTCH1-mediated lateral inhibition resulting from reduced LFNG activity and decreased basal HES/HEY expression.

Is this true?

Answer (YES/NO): YES